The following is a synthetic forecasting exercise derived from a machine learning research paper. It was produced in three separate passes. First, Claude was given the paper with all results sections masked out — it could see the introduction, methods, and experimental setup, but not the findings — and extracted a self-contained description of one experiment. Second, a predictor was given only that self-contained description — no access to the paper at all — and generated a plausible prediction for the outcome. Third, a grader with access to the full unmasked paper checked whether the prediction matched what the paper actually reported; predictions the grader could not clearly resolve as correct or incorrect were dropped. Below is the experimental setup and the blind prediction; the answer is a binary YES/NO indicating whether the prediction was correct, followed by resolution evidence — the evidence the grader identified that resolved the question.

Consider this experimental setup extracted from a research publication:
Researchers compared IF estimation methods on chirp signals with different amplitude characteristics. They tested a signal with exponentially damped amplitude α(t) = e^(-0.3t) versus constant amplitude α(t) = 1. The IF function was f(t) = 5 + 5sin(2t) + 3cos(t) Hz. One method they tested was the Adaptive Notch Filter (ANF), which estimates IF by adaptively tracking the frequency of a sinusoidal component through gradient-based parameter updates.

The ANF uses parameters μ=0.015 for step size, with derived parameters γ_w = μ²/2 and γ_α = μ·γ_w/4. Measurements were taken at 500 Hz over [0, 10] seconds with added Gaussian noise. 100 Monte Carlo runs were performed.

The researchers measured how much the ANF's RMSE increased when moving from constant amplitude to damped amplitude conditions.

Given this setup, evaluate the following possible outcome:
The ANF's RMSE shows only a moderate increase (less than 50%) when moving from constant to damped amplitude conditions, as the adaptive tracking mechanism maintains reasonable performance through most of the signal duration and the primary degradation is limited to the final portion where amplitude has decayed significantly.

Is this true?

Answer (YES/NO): YES